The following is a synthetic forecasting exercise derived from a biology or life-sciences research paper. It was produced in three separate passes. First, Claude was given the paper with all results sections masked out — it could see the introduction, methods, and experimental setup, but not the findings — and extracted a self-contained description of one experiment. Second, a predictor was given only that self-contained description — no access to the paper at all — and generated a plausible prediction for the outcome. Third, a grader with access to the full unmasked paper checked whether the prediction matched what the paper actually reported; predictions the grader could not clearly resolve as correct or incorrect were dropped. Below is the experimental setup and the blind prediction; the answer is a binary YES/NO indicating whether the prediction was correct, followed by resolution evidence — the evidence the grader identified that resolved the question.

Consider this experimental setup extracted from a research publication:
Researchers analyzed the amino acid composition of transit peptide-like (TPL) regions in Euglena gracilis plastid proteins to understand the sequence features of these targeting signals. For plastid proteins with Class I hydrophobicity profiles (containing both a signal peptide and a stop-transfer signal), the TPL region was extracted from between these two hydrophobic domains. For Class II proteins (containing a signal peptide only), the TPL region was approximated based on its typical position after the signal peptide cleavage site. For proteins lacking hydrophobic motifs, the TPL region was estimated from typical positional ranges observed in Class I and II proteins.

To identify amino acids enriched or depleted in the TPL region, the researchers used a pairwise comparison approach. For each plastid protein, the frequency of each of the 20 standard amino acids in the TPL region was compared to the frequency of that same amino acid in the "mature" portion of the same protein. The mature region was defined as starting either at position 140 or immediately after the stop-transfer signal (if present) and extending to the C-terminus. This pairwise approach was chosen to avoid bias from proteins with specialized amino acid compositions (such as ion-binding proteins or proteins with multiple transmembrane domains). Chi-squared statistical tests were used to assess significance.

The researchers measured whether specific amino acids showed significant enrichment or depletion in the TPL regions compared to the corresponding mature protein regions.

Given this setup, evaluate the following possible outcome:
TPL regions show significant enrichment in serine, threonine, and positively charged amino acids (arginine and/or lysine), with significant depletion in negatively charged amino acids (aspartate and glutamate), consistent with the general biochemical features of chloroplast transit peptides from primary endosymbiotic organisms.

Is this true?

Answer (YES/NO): YES